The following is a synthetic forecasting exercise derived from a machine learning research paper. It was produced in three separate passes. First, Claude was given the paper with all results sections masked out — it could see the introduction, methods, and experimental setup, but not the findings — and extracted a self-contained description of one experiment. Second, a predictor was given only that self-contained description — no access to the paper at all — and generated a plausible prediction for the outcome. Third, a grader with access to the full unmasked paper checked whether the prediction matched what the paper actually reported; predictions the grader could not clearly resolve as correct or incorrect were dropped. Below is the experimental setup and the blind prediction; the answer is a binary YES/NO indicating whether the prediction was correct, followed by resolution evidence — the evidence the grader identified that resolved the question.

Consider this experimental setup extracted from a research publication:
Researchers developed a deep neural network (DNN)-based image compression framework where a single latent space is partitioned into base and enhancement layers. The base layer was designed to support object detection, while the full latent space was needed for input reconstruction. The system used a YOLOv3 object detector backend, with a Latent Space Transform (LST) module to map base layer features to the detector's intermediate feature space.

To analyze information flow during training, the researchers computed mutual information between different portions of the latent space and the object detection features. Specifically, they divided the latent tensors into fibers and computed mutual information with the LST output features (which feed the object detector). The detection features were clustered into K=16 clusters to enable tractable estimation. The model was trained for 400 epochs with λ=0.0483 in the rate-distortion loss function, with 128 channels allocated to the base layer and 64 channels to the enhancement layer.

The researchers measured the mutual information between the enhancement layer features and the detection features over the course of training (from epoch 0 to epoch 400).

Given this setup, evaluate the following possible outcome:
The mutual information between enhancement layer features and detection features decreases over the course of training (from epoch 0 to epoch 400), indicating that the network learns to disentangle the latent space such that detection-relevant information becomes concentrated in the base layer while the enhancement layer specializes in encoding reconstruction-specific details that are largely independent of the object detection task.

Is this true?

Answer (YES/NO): YES